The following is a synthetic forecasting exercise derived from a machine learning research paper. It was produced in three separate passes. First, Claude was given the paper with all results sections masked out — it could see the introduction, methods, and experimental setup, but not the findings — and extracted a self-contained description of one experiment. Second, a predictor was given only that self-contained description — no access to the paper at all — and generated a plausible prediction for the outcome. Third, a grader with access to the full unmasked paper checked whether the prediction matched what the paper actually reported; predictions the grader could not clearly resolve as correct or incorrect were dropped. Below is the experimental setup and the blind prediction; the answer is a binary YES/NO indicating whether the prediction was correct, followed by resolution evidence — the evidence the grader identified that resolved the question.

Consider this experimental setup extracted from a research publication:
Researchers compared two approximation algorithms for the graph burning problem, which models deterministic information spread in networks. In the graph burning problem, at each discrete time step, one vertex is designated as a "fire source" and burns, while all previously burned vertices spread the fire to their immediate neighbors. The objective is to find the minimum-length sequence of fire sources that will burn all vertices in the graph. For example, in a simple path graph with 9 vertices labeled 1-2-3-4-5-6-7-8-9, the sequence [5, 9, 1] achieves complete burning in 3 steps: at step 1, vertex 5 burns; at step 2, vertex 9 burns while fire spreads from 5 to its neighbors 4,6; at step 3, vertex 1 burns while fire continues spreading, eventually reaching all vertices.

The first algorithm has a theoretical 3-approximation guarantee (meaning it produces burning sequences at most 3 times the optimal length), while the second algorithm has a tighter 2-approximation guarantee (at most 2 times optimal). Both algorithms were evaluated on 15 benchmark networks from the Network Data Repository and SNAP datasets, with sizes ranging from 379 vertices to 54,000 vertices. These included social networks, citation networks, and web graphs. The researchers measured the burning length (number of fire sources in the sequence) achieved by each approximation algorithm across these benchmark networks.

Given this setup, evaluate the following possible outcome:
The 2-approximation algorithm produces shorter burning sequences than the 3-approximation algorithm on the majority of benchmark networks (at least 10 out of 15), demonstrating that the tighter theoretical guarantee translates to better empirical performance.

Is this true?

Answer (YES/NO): NO